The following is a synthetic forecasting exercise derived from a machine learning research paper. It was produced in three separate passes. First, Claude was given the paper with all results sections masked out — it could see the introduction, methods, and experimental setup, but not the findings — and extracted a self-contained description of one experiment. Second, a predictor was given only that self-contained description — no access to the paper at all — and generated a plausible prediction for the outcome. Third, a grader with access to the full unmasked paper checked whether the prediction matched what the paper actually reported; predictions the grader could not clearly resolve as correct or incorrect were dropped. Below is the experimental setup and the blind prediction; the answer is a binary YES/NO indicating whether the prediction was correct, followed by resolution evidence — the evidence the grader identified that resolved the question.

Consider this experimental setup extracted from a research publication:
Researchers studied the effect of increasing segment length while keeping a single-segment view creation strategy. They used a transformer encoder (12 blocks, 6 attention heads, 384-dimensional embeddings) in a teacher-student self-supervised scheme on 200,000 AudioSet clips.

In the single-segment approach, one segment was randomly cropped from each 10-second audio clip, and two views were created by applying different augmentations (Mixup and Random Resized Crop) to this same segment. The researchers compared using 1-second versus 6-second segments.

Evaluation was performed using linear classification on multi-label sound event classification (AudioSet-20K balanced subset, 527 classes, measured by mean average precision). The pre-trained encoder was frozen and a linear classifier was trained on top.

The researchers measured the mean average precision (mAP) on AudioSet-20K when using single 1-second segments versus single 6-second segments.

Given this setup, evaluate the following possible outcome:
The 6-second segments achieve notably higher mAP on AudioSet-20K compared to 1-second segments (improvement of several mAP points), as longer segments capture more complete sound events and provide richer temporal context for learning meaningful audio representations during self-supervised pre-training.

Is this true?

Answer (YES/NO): YES